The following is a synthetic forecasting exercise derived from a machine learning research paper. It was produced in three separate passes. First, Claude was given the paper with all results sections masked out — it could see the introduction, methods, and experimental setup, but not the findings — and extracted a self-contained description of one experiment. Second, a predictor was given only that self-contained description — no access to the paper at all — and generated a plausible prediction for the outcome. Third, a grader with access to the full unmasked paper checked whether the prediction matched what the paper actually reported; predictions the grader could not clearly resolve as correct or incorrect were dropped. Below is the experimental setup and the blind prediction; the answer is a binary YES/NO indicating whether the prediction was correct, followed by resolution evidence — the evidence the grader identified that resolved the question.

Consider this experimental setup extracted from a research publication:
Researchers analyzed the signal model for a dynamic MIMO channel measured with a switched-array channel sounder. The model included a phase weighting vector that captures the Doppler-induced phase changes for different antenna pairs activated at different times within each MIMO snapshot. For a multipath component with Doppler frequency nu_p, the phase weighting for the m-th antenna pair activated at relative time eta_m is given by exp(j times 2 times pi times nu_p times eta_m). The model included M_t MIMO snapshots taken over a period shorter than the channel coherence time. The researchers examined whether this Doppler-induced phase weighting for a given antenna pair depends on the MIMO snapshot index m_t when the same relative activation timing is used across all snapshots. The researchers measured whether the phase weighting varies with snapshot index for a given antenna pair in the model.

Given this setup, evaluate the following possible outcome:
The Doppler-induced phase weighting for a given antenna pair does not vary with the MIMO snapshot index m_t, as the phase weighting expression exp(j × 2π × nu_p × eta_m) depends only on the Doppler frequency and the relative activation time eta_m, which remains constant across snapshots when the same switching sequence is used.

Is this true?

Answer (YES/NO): YES